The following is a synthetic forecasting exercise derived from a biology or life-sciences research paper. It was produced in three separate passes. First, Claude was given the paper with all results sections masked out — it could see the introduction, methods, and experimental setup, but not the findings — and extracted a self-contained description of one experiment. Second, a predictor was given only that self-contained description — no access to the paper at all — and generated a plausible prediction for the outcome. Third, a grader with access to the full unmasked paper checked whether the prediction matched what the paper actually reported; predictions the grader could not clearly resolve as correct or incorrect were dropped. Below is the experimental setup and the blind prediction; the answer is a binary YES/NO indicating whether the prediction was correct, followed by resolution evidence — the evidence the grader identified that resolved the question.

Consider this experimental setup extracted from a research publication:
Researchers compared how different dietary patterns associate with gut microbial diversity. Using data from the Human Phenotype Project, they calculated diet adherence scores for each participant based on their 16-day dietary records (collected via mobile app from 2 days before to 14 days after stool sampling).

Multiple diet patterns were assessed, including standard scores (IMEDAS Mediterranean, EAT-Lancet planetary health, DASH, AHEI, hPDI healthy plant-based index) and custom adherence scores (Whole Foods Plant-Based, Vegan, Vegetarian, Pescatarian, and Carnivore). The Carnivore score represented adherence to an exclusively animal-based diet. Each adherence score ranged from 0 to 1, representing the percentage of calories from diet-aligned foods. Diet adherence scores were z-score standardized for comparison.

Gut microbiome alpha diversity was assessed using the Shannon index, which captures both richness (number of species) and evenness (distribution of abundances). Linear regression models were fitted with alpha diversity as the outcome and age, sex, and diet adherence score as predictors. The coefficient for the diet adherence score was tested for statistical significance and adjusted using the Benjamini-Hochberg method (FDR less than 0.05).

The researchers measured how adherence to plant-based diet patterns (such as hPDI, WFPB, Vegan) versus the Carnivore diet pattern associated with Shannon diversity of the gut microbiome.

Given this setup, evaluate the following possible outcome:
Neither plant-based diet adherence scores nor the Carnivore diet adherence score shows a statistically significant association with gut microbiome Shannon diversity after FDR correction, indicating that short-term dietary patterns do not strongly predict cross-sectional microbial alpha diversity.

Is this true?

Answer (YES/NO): NO